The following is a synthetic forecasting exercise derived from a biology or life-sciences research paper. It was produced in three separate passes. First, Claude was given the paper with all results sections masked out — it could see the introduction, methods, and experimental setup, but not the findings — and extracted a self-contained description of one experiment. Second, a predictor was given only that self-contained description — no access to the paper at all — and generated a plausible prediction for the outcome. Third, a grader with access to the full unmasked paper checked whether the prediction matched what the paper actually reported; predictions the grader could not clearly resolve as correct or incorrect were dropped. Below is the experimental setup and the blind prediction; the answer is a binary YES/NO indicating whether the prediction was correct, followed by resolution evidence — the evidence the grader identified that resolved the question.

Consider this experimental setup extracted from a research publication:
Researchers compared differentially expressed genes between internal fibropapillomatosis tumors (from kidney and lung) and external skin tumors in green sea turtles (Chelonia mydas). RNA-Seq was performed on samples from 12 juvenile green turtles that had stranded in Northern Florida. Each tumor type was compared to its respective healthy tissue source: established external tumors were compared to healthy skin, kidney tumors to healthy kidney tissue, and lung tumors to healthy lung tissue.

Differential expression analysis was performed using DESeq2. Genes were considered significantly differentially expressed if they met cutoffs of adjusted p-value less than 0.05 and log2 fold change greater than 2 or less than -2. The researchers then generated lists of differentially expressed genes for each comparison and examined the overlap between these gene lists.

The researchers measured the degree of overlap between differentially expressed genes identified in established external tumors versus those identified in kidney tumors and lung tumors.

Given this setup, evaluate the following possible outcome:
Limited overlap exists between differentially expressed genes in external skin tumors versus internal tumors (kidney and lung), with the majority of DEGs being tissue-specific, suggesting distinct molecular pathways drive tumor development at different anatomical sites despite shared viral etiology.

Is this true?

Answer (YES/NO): YES